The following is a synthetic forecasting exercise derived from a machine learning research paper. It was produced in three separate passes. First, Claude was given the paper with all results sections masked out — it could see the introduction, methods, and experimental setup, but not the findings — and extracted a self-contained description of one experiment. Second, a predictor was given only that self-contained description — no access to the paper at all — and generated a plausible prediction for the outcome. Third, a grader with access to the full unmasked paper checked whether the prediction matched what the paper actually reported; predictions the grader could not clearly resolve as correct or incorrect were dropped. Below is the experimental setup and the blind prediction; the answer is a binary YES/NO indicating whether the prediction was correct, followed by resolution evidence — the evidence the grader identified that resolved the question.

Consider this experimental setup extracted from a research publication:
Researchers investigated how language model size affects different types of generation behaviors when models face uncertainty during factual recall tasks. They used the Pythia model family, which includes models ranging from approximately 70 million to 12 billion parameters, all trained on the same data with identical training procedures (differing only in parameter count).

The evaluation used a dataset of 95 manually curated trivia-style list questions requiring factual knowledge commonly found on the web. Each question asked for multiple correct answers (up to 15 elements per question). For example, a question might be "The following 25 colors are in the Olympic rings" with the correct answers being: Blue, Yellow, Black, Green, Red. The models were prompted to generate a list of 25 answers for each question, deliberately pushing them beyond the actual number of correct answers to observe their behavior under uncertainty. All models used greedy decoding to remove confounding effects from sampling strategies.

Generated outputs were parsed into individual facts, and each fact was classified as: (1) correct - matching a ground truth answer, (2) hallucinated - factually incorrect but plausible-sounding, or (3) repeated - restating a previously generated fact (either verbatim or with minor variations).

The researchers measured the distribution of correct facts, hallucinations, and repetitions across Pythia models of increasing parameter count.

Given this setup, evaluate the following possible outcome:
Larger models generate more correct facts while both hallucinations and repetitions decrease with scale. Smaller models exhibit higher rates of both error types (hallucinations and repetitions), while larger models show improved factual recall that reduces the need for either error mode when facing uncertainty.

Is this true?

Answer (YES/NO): NO